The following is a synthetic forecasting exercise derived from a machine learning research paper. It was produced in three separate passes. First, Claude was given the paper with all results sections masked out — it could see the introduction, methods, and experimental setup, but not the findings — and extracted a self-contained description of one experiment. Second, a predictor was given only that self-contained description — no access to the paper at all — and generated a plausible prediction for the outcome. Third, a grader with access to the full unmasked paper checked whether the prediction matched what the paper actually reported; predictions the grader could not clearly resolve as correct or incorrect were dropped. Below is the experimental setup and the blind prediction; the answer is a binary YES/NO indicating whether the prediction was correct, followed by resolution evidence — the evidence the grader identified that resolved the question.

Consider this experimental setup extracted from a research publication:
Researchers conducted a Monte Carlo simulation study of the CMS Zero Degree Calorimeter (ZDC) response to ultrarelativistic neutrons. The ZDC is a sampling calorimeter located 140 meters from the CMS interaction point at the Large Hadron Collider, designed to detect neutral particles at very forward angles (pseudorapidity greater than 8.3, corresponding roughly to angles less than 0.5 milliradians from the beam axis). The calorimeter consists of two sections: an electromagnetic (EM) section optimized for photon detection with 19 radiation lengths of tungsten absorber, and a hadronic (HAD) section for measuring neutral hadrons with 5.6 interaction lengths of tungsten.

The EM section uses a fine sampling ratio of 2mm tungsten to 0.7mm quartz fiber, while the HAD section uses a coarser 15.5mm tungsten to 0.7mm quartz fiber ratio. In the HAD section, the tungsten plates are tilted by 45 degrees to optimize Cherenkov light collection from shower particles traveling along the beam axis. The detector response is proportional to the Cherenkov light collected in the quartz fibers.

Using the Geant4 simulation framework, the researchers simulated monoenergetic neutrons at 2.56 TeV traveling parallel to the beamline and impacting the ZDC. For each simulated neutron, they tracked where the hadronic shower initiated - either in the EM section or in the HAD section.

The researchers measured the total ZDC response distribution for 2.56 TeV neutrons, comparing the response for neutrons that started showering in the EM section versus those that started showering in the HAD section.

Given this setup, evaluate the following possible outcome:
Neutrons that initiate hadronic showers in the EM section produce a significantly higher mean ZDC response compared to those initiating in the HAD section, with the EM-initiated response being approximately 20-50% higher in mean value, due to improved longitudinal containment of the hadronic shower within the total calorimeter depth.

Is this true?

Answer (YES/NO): NO